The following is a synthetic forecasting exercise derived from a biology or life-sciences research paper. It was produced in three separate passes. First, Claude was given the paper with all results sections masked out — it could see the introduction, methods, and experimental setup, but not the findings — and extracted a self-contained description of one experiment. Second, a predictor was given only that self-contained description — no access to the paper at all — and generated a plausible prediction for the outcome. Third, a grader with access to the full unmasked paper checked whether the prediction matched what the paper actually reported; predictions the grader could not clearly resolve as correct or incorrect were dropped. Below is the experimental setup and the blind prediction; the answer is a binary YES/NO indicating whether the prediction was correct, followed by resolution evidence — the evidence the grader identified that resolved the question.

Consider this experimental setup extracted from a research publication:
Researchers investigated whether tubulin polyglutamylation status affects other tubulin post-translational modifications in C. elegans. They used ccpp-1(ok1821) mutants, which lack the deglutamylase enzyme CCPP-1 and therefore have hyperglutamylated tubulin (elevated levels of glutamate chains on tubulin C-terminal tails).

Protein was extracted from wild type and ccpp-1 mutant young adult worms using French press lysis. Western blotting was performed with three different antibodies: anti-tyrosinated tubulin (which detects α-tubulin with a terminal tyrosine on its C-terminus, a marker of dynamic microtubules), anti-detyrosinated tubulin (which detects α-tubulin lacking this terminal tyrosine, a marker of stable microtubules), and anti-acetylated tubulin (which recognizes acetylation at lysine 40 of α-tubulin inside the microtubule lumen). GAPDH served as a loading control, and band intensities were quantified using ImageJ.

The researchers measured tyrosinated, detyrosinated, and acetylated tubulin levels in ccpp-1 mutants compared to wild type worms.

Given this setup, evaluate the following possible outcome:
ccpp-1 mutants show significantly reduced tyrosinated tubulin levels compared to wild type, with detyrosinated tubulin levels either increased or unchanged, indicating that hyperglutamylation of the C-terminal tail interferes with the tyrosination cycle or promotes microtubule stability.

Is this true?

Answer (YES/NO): NO